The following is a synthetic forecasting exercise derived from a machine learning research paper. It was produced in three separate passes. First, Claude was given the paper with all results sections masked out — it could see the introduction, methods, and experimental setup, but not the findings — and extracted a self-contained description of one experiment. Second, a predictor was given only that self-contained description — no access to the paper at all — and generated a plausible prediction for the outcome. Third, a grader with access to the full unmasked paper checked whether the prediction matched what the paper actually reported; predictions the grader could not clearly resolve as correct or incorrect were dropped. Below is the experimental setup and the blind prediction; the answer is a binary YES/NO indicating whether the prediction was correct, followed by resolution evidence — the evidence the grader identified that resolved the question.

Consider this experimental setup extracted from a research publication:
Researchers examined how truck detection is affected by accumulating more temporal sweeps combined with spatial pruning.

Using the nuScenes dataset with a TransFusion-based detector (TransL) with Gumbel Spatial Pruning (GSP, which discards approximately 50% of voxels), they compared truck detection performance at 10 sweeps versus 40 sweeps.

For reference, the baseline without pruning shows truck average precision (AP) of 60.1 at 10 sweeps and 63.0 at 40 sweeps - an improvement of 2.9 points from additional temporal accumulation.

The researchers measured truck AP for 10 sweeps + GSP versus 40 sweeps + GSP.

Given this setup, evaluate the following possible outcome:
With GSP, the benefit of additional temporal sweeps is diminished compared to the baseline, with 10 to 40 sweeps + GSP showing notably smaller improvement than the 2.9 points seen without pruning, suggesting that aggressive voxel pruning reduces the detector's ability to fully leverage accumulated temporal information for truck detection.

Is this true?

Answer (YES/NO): YES